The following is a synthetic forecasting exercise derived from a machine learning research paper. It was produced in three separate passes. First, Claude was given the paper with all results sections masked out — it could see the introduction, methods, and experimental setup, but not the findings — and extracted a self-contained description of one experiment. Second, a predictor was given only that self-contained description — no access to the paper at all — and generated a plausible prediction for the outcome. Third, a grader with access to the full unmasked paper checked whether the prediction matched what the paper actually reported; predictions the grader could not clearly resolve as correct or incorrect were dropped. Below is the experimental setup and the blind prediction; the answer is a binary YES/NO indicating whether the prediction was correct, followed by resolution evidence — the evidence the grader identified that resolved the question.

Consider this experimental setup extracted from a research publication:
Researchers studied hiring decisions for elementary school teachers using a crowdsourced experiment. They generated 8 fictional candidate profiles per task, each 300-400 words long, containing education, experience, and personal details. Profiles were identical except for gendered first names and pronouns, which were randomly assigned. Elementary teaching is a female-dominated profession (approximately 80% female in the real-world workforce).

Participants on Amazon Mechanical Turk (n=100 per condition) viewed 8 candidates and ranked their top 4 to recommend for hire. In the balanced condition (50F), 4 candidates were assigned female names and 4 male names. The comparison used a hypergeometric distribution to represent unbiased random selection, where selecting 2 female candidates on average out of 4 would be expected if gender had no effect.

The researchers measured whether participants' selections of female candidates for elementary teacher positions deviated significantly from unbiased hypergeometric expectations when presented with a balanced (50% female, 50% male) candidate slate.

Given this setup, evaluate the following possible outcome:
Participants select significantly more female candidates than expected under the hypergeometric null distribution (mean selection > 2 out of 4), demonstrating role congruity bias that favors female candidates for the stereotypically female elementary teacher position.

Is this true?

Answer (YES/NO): NO